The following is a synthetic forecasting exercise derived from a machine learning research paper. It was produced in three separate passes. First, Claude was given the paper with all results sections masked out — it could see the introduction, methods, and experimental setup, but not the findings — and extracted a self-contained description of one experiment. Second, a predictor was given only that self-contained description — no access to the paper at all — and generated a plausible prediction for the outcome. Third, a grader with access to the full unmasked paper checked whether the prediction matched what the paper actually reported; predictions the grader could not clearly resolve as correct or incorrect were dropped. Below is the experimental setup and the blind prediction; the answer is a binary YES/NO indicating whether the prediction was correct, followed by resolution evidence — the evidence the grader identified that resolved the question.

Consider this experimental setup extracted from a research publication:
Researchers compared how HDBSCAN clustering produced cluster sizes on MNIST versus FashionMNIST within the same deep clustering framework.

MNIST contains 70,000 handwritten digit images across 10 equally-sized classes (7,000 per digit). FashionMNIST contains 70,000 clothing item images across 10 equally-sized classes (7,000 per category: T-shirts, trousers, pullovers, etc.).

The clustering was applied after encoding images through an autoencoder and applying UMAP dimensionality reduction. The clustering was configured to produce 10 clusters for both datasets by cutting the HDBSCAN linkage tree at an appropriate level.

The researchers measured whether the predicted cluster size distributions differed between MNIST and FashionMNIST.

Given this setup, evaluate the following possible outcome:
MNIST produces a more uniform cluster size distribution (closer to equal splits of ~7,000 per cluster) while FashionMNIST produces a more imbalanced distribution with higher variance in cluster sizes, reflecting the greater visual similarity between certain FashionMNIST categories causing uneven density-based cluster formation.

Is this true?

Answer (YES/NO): YES